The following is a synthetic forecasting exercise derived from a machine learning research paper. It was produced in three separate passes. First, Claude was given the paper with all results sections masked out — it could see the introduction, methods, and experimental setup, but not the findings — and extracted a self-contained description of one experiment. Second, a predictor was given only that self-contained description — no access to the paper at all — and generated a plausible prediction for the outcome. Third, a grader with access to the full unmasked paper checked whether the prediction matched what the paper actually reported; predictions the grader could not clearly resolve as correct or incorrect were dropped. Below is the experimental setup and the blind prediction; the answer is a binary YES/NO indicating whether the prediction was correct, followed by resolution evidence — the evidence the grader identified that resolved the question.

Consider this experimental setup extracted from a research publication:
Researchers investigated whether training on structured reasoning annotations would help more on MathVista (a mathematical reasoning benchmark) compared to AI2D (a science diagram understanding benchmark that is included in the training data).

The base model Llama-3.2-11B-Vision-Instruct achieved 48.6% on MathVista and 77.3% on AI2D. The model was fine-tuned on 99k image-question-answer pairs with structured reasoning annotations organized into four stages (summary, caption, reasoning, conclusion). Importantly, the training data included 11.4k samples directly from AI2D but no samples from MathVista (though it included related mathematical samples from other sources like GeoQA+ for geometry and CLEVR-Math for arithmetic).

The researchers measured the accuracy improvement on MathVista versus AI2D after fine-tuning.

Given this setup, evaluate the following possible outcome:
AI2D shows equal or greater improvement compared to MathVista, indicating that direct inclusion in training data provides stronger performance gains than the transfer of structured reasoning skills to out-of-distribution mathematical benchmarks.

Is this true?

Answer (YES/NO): NO